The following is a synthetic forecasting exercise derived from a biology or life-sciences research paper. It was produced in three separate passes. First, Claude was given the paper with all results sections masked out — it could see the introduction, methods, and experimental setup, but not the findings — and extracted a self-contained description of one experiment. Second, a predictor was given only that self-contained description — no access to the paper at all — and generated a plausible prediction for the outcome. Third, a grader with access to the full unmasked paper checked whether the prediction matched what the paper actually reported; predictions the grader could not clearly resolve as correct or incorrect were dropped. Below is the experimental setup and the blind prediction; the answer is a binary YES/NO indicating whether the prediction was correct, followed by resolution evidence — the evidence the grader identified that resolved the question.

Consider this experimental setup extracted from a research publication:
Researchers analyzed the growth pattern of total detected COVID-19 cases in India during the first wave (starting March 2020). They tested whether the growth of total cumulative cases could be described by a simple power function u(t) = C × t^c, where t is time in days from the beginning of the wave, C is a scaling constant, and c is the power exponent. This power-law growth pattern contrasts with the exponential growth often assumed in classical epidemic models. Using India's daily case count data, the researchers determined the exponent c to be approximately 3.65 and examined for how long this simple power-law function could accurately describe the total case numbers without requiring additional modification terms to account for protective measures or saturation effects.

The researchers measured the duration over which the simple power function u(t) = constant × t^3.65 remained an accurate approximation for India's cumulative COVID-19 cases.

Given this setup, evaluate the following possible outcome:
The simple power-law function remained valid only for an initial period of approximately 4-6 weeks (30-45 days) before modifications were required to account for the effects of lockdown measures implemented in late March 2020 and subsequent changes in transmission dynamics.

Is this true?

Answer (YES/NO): NO